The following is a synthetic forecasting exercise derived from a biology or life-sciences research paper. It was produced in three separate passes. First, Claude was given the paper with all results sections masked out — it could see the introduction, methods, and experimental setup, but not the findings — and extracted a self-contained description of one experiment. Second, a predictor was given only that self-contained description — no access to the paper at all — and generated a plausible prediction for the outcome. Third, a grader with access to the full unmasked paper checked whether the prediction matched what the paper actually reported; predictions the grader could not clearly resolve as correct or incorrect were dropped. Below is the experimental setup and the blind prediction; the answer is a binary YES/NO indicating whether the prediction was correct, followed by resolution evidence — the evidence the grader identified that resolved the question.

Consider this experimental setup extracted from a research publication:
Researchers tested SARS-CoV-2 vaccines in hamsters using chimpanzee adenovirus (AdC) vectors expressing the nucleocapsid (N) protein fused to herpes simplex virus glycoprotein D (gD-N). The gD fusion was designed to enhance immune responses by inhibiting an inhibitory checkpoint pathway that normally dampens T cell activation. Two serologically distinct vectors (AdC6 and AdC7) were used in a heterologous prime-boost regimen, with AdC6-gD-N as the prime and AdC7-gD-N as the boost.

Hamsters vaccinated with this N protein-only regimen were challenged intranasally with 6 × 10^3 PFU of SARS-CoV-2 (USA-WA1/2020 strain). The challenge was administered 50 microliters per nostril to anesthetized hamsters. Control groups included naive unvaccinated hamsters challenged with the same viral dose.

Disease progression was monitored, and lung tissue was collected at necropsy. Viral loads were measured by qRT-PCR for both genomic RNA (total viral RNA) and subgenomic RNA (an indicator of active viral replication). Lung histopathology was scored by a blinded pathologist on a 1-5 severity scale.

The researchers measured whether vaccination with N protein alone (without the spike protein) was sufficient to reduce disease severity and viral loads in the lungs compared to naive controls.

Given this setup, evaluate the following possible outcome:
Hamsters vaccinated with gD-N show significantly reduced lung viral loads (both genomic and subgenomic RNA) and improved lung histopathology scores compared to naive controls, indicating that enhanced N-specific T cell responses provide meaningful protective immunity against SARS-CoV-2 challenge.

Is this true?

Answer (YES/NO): NO